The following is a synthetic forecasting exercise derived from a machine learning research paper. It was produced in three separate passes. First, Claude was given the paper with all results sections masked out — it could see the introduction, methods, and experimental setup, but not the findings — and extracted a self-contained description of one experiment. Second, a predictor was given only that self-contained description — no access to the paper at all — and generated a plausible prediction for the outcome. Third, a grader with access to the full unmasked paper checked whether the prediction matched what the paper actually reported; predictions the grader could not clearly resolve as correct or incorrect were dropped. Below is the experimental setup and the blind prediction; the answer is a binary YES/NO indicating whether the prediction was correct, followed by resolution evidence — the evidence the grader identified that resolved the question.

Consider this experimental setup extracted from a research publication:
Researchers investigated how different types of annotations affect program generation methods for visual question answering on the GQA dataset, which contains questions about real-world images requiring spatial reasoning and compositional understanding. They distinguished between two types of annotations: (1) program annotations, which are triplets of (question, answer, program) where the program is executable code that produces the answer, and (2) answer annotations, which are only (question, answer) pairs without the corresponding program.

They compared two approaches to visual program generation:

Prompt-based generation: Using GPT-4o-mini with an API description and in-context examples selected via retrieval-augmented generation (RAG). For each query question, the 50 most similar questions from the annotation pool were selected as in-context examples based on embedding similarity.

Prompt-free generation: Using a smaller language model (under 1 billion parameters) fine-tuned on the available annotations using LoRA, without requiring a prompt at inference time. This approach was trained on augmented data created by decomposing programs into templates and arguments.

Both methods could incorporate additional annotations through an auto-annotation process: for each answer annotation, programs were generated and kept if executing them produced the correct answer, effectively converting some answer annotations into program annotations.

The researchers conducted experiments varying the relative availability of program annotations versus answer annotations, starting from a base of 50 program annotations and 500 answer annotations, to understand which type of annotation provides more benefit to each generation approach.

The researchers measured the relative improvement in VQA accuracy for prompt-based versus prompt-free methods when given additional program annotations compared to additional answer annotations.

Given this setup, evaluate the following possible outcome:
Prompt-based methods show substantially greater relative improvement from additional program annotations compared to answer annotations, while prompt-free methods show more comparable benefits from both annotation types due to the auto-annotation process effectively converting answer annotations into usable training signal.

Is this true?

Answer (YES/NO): NO